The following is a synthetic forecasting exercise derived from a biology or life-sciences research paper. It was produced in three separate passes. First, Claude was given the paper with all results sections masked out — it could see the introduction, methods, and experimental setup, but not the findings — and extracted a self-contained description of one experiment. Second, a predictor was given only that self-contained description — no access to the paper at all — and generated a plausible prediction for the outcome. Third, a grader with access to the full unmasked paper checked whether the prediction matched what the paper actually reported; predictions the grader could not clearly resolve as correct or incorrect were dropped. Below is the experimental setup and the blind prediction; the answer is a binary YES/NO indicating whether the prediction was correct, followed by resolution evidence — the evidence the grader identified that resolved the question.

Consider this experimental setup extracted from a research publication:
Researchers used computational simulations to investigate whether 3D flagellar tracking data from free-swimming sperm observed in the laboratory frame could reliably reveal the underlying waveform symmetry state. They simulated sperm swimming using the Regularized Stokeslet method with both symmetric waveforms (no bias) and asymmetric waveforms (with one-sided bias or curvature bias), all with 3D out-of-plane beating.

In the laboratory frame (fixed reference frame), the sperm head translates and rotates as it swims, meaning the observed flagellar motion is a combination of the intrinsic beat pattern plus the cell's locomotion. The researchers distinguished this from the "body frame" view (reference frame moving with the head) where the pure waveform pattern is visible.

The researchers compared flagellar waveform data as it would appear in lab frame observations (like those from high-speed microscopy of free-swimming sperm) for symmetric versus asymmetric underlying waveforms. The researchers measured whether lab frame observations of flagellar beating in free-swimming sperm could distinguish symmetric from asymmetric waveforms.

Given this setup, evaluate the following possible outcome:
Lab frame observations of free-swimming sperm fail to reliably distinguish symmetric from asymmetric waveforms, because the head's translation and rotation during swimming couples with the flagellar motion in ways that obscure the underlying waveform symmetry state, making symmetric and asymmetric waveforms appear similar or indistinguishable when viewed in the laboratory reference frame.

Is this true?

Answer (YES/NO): YES